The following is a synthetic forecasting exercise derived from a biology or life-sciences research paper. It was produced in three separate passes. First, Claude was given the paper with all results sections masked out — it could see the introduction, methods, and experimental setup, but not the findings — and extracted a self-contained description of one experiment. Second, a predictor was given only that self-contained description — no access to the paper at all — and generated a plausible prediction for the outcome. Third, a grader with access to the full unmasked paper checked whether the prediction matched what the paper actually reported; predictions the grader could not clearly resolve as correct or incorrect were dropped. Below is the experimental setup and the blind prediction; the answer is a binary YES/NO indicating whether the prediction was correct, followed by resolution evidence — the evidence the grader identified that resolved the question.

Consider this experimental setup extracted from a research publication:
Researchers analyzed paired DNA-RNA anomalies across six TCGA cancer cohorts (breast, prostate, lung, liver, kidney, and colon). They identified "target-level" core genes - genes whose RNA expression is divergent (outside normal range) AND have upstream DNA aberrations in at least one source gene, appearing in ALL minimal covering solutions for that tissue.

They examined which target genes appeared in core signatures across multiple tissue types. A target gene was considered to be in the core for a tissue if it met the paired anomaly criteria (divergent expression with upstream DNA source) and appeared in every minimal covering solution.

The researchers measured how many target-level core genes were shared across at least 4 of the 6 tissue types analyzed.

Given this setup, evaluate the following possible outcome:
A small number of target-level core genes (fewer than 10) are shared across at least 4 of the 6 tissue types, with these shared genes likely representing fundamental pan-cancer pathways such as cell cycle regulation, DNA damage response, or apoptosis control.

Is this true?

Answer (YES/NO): NO